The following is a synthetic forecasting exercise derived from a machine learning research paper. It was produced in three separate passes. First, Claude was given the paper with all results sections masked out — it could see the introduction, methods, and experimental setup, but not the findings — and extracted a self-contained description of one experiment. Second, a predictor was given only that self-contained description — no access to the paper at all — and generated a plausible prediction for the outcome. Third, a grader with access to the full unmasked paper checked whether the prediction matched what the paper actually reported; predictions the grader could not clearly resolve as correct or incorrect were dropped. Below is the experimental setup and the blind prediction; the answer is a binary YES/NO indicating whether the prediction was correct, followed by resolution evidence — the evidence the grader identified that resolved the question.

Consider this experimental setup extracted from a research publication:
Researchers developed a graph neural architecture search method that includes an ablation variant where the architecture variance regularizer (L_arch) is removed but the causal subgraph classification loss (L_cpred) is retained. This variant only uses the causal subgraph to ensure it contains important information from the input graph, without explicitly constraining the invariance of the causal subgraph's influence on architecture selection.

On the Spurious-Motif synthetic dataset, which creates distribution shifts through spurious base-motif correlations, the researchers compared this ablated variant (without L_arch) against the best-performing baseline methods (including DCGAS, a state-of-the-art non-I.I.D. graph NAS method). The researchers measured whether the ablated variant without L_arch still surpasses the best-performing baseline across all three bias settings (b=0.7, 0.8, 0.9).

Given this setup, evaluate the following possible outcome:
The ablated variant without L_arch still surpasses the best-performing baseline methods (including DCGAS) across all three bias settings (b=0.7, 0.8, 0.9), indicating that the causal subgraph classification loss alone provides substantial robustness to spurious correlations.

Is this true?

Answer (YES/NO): YES